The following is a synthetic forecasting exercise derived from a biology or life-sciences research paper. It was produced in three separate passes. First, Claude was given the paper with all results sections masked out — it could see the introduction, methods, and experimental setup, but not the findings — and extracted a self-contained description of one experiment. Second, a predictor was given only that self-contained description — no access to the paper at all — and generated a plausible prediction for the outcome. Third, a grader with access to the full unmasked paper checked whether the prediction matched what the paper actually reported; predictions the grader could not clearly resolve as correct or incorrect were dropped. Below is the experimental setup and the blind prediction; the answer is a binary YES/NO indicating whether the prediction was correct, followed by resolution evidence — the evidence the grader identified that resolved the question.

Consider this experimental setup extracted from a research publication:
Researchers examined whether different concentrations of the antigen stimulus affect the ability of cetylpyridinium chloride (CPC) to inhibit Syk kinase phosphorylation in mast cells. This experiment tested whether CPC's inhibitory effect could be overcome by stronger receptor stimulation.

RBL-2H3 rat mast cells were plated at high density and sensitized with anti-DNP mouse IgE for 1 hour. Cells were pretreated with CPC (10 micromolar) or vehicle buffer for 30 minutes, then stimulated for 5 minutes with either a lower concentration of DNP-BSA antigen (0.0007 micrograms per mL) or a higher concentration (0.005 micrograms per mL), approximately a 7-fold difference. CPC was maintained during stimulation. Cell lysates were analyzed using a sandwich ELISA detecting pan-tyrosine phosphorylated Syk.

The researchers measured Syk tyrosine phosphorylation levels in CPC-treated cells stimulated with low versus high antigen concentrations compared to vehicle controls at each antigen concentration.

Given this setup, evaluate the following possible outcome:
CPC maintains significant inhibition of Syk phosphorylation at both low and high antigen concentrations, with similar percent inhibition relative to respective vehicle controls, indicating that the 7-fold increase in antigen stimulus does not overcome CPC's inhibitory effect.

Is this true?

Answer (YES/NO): NO